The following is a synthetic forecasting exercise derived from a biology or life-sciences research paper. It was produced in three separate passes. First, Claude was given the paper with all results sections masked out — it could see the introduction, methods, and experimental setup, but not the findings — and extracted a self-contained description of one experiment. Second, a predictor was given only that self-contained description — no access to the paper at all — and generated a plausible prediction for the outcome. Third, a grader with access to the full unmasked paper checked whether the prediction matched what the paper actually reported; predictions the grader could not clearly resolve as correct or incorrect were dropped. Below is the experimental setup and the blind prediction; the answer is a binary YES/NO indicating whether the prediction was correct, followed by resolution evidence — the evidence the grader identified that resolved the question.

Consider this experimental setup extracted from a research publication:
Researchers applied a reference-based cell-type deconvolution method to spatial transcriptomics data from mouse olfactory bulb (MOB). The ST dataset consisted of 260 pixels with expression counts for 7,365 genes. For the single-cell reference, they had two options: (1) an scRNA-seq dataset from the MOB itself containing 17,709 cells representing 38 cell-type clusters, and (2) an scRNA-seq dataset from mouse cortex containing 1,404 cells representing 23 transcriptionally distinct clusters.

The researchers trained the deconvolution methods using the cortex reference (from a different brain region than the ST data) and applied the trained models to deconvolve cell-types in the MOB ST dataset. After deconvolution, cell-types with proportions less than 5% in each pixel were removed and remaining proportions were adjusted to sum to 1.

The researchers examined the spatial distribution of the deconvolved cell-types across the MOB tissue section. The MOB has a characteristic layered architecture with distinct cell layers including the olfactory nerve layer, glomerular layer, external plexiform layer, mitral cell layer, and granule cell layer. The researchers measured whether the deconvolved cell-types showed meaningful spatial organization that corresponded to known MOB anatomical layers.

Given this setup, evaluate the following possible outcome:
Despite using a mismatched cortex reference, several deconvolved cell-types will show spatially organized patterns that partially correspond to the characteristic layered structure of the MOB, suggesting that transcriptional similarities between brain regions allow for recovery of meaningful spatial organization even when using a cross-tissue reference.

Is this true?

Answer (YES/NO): NO